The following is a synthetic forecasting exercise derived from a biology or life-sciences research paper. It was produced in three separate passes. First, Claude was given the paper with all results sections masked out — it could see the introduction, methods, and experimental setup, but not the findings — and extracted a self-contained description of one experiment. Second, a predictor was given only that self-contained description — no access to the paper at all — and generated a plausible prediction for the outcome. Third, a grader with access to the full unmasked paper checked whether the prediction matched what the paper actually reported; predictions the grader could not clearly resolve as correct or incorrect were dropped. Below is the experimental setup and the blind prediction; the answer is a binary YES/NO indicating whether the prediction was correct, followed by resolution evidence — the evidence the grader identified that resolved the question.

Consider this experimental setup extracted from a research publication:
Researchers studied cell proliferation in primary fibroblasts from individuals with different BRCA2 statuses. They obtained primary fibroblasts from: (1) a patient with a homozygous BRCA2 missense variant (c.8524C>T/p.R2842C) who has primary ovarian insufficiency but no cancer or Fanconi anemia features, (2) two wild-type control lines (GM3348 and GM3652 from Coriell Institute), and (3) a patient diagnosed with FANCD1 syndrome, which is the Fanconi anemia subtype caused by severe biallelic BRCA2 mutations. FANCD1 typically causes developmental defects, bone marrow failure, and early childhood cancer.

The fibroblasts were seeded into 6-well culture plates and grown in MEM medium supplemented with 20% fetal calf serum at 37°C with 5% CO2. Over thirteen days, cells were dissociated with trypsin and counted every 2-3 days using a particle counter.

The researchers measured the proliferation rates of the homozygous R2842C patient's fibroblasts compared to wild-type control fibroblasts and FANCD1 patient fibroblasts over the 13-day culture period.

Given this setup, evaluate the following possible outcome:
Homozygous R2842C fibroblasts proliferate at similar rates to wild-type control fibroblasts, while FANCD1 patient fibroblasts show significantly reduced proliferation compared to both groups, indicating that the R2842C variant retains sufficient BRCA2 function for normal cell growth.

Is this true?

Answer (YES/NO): NO